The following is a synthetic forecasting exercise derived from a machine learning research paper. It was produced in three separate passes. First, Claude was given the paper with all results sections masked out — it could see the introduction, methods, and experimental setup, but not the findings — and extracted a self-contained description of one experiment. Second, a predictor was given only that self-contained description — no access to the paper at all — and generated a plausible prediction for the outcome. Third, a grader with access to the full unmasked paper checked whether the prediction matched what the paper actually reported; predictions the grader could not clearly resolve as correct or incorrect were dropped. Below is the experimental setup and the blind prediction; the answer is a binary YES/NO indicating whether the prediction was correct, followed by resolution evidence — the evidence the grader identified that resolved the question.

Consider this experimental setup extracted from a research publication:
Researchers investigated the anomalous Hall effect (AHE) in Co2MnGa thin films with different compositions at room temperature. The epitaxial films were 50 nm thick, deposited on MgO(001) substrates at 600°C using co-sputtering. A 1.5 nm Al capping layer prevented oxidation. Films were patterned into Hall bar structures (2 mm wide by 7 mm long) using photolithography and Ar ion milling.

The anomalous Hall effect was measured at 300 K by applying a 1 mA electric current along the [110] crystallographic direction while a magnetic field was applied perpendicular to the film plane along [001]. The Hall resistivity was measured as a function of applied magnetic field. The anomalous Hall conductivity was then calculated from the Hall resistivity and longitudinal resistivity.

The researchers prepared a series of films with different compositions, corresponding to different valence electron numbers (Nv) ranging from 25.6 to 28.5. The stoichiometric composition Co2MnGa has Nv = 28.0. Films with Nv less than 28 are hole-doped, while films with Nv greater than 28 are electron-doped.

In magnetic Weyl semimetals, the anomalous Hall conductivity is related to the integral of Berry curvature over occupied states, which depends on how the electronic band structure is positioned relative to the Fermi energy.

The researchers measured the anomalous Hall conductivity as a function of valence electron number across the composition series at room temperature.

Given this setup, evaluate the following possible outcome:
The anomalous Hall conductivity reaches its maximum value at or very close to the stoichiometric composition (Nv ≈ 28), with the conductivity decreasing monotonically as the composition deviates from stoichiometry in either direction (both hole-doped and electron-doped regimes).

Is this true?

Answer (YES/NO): NO